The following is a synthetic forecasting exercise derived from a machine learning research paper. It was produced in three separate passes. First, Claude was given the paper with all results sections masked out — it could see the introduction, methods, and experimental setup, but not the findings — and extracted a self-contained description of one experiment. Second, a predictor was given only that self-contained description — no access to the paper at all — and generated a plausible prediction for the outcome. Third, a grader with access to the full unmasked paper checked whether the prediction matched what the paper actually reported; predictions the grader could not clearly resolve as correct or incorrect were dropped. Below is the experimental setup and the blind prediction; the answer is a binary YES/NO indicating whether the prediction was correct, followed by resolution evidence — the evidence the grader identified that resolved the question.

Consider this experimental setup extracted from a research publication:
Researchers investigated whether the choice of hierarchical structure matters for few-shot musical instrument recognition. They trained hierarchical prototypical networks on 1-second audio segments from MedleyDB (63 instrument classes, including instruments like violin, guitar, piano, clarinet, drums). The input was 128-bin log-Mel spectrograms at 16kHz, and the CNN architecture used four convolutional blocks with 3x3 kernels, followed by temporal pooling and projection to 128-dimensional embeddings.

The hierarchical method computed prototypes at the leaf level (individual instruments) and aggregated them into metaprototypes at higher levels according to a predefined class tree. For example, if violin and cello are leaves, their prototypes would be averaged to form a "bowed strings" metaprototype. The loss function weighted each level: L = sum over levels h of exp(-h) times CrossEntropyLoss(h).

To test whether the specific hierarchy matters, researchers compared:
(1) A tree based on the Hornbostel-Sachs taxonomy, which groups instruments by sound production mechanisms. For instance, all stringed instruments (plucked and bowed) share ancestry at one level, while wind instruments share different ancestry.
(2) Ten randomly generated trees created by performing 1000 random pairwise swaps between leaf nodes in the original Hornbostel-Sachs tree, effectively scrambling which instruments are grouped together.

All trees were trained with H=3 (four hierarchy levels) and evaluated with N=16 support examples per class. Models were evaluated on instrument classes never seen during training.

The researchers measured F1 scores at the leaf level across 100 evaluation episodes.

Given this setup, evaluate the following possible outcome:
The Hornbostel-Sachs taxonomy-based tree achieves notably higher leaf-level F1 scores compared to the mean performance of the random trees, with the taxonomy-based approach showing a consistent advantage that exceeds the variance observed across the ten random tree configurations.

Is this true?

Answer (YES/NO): NO